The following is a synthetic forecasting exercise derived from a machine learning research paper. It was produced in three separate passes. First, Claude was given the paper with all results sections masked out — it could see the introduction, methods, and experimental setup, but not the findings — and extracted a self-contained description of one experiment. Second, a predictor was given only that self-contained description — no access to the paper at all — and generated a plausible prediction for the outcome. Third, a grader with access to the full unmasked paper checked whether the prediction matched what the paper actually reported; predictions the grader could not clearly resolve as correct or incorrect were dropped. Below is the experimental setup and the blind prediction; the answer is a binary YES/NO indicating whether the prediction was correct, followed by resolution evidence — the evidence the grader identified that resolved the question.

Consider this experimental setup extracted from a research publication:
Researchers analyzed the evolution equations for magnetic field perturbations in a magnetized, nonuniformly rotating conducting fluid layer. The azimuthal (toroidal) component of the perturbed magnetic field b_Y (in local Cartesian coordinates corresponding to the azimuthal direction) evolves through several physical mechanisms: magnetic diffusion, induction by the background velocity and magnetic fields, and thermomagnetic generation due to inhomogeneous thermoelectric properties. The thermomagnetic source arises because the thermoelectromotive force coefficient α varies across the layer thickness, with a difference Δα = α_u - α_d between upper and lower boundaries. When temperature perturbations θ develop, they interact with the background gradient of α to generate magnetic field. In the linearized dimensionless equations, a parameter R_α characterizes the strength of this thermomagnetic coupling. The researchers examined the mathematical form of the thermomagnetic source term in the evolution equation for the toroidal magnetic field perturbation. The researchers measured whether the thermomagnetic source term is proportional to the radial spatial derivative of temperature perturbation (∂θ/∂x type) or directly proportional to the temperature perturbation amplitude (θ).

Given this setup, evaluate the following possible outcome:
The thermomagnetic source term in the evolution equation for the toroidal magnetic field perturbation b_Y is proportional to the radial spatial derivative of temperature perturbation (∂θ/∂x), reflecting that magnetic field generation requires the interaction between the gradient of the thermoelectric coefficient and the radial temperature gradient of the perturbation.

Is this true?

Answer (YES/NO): YES